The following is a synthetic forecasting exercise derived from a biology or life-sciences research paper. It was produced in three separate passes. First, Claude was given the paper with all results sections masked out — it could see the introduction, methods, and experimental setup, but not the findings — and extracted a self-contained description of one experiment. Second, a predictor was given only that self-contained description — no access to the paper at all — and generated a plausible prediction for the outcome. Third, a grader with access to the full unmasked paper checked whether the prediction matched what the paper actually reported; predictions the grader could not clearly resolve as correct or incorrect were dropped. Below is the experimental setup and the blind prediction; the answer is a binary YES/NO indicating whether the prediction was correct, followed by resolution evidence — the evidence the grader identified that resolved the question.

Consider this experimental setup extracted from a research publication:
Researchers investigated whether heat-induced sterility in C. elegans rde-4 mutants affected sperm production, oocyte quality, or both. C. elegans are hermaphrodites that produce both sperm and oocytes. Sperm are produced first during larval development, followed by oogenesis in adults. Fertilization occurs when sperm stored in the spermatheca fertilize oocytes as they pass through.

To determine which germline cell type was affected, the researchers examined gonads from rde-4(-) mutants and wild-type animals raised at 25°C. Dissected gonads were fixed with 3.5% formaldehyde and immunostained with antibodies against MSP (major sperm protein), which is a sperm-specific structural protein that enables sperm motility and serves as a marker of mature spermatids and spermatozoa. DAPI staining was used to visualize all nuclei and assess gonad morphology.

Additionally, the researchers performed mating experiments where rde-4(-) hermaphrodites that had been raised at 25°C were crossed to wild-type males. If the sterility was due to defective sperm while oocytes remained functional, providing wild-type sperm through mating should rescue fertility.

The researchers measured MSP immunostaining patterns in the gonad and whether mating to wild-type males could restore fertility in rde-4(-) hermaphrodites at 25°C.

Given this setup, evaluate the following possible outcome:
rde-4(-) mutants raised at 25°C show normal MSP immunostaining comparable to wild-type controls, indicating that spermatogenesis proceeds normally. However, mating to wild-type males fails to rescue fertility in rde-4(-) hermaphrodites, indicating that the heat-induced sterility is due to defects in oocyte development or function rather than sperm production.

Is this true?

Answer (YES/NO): NO